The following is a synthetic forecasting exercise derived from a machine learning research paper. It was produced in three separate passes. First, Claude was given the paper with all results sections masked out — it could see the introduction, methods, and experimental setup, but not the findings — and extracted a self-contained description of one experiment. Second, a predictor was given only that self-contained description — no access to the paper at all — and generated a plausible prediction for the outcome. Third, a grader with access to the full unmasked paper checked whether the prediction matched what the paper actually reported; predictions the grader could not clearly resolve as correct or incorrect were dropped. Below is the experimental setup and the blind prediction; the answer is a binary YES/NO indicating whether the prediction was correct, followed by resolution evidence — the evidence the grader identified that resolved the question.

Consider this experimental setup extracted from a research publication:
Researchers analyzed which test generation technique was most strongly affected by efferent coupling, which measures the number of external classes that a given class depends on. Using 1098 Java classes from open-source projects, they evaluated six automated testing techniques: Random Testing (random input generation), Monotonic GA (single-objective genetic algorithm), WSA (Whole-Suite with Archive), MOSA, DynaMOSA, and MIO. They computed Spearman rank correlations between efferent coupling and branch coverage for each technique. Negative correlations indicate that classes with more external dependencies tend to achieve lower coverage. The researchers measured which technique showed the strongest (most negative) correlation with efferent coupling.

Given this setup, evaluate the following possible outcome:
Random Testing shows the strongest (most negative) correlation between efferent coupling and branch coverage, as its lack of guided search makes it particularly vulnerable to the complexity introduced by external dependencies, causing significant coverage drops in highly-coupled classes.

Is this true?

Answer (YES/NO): YES